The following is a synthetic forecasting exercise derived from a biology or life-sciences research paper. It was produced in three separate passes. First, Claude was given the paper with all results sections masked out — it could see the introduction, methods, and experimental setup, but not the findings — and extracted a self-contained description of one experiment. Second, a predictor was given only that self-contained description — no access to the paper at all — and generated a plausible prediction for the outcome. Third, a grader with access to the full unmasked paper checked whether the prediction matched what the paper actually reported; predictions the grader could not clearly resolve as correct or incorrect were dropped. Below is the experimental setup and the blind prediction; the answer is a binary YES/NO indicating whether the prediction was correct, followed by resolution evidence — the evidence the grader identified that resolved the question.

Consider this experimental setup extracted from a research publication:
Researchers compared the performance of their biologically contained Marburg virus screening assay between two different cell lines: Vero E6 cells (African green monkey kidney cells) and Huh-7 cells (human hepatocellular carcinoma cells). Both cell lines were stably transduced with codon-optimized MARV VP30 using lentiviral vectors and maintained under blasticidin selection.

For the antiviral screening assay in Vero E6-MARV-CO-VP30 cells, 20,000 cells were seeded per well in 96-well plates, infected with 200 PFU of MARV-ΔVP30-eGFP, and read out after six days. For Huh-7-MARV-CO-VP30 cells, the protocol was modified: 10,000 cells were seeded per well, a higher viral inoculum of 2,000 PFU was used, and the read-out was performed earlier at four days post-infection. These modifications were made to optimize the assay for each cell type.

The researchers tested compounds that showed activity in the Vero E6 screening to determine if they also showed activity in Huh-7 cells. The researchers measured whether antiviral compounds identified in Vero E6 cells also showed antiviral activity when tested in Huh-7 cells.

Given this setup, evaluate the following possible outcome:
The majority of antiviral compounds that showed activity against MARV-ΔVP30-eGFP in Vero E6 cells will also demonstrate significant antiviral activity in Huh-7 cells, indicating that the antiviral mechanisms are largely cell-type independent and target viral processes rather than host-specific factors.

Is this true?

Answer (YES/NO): NO